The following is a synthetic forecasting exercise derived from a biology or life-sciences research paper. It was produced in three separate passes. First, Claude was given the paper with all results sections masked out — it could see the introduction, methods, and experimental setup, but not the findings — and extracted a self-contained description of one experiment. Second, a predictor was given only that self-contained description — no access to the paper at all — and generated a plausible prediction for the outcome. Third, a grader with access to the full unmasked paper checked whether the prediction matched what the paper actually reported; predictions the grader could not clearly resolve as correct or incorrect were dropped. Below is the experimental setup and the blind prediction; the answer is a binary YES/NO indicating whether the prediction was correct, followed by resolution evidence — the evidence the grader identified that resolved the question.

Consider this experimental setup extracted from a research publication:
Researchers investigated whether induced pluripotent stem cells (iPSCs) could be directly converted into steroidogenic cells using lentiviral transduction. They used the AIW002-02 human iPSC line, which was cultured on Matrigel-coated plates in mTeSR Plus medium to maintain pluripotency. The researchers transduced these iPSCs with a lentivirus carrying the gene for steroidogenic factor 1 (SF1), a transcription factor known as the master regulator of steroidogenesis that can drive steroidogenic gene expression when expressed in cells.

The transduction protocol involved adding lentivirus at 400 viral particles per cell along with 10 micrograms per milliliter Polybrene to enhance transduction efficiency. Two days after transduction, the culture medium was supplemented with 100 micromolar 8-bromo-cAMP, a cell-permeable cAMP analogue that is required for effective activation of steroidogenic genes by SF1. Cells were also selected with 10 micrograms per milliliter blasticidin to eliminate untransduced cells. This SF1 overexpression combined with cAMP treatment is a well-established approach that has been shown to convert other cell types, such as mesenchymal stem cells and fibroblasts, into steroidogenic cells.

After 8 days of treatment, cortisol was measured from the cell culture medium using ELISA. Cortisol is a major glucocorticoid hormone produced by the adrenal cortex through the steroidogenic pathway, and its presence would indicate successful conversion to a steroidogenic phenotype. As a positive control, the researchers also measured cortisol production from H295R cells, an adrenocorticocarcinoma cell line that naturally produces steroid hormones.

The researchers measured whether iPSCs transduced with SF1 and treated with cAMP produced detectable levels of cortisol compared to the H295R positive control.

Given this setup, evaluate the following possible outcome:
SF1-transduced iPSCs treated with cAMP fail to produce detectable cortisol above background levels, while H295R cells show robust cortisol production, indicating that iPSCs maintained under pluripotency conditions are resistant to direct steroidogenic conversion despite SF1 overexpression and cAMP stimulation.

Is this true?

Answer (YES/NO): YES